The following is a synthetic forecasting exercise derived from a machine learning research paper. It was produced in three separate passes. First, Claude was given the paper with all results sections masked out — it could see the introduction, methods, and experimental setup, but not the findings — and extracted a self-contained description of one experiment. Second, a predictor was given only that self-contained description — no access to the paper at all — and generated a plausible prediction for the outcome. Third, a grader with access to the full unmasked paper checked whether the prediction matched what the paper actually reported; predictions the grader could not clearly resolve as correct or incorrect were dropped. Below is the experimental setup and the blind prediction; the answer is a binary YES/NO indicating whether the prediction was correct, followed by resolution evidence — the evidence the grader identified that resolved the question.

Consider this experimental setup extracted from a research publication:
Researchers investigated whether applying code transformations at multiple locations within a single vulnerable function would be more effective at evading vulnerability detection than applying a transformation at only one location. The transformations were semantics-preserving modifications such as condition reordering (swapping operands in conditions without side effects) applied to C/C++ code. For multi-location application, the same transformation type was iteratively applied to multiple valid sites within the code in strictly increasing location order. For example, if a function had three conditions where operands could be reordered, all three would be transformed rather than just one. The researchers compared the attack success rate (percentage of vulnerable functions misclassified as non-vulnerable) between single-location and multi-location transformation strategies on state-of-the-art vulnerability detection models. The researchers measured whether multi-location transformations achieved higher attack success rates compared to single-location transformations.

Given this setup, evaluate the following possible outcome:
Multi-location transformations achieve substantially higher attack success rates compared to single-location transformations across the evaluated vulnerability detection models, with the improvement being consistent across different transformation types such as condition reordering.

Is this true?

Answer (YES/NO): NO